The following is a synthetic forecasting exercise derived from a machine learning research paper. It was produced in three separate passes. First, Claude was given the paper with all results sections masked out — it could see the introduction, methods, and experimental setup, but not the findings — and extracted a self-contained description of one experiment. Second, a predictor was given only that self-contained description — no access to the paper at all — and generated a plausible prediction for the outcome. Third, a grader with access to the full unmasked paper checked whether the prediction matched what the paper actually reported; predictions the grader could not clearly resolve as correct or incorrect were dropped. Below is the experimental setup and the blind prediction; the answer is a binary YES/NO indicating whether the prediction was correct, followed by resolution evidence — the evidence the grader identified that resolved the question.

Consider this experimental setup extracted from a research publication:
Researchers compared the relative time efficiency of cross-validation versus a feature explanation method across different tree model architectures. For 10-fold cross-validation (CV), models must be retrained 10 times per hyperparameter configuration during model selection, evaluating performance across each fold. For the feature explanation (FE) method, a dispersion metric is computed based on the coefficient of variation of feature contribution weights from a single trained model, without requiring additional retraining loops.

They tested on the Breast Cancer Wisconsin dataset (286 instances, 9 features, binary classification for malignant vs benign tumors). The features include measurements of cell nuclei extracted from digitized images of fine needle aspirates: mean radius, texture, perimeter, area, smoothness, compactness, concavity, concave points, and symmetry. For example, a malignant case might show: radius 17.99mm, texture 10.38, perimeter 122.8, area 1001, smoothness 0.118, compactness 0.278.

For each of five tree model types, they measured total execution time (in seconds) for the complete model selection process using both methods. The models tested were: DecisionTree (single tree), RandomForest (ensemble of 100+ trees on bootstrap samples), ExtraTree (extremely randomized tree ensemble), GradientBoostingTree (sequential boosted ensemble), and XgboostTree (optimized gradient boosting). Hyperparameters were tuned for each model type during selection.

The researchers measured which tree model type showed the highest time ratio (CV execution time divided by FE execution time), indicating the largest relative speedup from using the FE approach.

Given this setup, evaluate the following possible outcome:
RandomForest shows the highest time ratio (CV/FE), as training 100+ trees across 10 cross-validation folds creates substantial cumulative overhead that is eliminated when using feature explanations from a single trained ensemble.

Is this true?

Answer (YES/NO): NO